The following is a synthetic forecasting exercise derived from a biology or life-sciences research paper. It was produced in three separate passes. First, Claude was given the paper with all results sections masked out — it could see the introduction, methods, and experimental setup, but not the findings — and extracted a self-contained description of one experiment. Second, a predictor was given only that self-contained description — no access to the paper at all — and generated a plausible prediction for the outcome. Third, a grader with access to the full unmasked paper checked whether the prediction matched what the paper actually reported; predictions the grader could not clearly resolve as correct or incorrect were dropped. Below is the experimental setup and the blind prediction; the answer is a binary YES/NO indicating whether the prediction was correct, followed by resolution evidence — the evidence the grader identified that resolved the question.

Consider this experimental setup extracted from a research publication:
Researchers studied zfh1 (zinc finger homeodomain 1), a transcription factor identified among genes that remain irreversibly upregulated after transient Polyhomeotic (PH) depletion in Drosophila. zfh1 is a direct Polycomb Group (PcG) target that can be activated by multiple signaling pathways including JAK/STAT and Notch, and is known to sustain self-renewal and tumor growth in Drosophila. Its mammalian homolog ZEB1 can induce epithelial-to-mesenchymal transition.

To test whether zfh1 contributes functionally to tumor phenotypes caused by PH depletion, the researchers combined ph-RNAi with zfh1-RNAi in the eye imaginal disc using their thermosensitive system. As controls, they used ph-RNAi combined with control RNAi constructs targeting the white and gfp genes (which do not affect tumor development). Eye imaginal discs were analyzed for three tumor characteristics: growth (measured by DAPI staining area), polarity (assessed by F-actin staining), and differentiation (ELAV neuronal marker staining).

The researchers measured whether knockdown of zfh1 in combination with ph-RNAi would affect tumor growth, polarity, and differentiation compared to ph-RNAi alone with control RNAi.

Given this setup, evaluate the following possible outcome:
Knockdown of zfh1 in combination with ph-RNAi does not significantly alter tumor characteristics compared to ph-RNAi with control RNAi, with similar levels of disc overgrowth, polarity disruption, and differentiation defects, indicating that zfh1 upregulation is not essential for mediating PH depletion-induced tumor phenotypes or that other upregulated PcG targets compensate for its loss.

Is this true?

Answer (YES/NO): NO